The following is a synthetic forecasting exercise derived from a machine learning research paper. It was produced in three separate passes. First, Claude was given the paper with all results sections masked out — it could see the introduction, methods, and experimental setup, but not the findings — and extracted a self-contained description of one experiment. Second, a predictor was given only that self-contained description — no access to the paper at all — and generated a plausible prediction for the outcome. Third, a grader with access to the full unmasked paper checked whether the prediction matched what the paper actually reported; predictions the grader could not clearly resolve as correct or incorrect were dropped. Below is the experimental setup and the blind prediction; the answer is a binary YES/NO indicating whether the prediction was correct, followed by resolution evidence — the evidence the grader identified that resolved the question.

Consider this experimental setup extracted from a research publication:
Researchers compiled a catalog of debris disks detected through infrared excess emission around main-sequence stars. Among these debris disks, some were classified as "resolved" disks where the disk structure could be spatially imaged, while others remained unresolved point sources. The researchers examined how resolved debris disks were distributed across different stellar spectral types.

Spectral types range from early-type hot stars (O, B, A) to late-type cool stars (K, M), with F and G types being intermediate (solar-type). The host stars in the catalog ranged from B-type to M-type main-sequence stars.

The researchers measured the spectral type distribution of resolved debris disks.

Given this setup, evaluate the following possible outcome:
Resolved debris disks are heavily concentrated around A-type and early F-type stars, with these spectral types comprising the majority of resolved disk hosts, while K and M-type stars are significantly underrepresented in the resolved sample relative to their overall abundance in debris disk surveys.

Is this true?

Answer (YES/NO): NO